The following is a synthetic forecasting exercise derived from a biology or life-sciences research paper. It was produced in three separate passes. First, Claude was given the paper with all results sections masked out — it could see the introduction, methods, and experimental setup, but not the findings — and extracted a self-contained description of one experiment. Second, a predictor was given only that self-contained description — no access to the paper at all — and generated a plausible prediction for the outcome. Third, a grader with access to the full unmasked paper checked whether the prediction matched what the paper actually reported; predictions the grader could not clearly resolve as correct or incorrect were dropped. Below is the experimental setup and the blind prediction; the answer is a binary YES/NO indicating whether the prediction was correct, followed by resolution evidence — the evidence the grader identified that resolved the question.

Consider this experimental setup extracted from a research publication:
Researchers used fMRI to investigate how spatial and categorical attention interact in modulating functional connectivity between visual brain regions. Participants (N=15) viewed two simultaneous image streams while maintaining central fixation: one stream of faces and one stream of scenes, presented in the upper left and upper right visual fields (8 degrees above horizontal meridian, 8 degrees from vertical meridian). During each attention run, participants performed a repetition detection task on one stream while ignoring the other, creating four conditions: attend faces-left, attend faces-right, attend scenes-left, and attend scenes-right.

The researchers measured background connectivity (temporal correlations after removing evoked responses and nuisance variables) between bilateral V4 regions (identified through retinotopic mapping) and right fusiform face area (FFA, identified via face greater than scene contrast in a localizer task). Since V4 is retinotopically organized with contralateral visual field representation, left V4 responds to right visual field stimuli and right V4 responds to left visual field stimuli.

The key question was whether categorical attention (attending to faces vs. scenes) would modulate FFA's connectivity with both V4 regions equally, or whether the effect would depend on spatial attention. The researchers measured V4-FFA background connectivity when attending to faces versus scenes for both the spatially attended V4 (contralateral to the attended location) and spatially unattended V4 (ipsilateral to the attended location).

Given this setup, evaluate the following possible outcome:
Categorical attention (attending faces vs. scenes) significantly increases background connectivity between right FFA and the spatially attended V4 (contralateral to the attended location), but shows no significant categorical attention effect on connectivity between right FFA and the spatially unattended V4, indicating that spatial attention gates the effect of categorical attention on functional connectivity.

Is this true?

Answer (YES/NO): YES